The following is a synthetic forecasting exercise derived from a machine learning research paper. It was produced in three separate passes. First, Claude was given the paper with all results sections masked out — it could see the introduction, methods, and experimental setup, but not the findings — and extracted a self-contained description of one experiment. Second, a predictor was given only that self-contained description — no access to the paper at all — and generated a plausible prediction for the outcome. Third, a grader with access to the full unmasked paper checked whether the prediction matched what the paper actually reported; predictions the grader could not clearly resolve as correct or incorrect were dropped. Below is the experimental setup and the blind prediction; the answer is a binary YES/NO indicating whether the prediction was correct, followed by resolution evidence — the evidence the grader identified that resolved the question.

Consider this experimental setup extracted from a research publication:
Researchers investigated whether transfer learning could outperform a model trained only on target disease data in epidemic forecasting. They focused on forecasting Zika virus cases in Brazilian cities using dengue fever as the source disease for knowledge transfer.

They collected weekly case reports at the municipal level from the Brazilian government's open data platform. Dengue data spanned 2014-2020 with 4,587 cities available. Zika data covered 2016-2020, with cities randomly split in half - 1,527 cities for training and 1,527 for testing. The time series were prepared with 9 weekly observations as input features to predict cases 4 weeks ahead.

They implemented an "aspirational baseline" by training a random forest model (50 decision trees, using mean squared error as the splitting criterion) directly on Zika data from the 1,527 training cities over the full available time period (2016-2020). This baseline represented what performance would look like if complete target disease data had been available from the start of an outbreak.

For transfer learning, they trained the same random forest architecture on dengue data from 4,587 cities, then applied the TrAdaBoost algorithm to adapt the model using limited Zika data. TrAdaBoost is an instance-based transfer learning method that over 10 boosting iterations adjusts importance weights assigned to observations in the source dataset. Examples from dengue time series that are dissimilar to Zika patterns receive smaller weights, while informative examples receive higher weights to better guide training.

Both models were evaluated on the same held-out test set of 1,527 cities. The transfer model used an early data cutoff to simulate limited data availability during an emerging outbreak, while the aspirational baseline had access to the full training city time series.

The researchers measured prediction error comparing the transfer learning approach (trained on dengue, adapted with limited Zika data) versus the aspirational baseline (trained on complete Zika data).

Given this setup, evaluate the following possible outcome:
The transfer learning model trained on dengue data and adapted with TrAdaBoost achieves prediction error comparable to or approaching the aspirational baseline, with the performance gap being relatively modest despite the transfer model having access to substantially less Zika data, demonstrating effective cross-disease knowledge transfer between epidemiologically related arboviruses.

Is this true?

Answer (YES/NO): YES